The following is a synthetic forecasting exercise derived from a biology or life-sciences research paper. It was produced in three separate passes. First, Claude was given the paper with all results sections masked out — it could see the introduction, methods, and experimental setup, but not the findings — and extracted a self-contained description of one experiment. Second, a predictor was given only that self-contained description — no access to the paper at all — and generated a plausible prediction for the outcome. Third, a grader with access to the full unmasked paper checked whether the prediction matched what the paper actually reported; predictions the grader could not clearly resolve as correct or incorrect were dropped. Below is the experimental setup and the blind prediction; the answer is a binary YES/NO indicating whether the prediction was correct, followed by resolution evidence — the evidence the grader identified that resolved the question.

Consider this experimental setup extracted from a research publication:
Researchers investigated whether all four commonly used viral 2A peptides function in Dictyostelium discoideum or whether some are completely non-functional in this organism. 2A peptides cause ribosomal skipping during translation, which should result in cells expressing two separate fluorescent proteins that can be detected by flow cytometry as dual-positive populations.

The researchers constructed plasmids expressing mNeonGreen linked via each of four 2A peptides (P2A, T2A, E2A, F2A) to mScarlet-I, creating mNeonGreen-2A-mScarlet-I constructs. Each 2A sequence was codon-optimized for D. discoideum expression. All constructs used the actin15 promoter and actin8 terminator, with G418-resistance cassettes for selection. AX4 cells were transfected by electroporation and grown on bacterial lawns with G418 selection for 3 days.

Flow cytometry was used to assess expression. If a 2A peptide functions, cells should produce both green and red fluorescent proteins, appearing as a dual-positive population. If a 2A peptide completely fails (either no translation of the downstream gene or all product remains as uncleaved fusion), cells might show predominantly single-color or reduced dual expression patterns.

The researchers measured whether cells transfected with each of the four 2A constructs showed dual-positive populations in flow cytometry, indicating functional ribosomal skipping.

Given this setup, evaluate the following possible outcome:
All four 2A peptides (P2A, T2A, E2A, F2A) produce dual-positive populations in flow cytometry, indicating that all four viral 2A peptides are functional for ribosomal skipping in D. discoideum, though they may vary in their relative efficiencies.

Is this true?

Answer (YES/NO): YES